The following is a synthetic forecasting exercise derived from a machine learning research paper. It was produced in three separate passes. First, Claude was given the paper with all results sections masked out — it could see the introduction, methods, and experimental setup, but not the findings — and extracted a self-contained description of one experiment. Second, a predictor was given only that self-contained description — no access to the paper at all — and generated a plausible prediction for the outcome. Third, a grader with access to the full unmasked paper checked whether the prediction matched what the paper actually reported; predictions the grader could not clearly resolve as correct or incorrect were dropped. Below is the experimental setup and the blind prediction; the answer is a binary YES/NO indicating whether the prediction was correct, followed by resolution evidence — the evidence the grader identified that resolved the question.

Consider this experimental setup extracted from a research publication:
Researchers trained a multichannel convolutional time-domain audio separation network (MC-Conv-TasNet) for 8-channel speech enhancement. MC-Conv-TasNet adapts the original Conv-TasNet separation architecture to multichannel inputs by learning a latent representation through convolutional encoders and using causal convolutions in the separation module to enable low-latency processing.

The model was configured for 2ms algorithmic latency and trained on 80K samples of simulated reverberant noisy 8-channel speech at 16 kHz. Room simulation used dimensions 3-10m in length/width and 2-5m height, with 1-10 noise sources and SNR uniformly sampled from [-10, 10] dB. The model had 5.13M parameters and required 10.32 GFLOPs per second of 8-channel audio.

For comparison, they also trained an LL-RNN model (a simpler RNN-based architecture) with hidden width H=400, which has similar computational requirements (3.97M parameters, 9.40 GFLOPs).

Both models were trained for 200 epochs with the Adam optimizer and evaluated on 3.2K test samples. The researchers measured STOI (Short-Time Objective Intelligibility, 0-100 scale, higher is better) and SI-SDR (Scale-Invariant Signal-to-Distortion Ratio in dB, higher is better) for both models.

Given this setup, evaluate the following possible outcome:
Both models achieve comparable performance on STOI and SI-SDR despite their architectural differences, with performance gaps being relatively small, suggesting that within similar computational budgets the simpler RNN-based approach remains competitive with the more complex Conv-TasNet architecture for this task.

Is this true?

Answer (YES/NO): YES